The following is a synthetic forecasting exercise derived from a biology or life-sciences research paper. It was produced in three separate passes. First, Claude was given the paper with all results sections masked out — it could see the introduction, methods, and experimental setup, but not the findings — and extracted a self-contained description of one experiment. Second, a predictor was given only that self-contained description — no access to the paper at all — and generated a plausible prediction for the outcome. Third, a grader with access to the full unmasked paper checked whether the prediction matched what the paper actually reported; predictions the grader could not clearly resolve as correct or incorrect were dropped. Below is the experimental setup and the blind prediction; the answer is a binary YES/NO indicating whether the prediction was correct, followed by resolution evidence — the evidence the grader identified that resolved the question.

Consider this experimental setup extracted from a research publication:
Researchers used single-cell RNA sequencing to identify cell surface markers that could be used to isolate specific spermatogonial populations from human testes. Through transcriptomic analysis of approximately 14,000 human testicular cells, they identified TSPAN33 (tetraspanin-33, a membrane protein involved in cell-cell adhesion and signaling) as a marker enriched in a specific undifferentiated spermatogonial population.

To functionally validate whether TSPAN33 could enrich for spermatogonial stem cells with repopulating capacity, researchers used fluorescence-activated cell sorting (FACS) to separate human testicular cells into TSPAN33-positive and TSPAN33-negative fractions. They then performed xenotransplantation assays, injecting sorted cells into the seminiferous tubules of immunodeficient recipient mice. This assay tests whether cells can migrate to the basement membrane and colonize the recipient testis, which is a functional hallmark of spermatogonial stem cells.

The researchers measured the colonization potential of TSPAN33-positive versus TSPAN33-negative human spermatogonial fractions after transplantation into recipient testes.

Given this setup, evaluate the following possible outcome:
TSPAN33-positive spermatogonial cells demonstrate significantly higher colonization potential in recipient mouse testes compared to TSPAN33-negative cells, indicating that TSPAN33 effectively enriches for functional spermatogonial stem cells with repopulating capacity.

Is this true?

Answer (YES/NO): YES